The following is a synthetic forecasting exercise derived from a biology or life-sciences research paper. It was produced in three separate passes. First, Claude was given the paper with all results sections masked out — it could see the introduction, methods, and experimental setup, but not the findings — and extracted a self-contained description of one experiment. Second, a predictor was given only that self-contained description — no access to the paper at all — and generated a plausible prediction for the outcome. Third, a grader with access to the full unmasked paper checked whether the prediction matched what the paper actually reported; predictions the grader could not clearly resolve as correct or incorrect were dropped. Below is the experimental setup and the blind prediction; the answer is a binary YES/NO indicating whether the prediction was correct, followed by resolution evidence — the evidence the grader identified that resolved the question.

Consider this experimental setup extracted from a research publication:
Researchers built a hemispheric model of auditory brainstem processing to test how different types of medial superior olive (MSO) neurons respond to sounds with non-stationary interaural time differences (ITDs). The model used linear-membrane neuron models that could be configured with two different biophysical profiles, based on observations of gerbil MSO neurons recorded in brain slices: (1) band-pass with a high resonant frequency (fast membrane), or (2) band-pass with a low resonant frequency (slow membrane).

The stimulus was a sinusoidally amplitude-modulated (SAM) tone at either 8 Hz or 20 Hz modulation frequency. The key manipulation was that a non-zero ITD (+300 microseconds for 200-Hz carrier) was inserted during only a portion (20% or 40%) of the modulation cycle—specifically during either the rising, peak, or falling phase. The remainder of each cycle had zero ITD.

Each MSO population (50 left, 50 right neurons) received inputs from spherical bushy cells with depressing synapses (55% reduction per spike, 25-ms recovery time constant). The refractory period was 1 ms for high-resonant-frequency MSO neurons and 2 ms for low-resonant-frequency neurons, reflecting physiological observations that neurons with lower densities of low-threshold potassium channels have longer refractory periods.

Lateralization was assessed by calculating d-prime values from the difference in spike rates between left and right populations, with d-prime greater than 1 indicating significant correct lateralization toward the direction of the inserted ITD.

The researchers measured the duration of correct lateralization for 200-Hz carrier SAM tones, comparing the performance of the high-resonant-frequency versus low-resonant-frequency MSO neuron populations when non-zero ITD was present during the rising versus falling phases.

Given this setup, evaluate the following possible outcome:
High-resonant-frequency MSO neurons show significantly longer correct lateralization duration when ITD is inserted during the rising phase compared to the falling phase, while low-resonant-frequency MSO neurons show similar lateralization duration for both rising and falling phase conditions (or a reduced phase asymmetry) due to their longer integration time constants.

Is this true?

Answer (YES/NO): NO